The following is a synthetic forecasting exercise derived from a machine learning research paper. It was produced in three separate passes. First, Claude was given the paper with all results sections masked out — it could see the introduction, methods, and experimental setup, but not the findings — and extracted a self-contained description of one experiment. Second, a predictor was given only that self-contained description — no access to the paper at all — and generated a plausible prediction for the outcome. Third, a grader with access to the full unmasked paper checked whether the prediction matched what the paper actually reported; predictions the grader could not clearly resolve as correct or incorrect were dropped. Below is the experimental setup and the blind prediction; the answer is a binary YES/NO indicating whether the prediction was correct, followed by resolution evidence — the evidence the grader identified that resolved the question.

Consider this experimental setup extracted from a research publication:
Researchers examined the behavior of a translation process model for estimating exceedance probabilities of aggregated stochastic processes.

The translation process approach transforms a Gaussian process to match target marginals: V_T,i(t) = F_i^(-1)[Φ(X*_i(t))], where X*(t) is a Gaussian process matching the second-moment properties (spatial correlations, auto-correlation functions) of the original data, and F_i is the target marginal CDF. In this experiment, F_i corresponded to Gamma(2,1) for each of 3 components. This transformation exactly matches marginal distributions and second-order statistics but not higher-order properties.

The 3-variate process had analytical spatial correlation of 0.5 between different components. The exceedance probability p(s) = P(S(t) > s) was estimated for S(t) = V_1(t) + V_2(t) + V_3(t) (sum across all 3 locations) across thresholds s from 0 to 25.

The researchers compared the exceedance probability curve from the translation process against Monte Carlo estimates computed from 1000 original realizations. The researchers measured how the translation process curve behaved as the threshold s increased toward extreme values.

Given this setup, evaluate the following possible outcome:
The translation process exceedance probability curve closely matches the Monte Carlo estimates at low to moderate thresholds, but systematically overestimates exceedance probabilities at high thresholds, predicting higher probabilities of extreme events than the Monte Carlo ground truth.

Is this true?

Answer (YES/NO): NO